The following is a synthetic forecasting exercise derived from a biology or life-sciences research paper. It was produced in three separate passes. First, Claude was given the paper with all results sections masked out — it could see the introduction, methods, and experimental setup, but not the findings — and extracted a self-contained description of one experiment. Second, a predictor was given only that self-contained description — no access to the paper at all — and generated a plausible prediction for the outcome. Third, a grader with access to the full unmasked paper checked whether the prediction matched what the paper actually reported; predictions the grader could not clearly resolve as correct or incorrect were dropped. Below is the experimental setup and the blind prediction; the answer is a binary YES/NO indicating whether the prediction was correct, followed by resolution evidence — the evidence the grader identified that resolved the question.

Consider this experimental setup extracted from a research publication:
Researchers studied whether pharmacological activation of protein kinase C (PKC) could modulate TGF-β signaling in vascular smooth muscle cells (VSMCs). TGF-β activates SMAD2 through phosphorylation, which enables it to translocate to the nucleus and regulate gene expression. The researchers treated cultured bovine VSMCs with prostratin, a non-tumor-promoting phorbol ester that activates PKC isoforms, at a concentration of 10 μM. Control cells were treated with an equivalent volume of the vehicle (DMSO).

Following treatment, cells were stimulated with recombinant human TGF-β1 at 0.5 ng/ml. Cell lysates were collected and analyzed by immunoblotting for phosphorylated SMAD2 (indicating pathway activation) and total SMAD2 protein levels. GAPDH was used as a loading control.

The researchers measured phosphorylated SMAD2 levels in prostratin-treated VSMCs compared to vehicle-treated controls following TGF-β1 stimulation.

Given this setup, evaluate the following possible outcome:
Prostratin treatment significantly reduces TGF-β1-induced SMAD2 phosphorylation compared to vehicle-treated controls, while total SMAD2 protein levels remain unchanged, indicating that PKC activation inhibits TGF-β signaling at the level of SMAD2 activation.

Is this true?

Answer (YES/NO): YES